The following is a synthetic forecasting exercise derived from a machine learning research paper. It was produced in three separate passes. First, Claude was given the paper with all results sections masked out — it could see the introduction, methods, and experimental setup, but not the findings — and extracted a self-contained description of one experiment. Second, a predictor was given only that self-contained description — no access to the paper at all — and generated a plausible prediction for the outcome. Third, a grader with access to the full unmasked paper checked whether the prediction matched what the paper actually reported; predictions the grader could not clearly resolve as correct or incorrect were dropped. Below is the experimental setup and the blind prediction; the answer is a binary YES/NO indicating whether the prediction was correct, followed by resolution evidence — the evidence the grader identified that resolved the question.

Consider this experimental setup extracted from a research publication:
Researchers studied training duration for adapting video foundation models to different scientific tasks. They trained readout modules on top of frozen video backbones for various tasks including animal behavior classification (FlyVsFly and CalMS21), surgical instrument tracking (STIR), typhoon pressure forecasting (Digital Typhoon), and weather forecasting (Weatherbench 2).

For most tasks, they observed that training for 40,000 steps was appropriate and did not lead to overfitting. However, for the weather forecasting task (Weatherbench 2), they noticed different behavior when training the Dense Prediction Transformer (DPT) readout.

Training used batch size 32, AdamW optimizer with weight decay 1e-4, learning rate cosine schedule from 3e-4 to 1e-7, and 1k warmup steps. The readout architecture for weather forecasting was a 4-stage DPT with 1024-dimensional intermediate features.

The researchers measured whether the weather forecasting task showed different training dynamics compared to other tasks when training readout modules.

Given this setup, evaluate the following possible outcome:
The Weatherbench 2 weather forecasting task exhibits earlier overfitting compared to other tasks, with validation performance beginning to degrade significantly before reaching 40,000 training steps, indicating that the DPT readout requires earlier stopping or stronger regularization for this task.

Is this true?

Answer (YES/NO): YES